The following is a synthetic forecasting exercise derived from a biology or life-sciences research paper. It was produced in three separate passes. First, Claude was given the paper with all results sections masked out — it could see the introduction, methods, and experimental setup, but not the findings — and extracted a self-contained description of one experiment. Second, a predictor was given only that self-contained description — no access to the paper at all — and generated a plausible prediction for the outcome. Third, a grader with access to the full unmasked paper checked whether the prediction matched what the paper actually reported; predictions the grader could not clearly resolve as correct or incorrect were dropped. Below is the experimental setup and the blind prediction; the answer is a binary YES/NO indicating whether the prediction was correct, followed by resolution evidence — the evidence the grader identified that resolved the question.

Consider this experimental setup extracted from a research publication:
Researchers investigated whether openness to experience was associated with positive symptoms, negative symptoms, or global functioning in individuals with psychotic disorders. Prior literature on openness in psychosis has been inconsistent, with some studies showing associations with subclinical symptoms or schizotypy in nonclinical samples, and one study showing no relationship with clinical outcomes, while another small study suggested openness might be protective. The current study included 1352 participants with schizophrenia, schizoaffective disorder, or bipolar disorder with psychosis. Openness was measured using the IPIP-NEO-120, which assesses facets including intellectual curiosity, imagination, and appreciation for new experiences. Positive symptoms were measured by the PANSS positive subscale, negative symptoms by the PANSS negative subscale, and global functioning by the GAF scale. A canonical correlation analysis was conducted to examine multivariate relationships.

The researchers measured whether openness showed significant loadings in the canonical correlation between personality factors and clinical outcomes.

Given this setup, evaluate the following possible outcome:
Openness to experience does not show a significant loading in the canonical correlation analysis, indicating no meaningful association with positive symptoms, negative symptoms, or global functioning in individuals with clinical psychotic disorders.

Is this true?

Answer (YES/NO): NO